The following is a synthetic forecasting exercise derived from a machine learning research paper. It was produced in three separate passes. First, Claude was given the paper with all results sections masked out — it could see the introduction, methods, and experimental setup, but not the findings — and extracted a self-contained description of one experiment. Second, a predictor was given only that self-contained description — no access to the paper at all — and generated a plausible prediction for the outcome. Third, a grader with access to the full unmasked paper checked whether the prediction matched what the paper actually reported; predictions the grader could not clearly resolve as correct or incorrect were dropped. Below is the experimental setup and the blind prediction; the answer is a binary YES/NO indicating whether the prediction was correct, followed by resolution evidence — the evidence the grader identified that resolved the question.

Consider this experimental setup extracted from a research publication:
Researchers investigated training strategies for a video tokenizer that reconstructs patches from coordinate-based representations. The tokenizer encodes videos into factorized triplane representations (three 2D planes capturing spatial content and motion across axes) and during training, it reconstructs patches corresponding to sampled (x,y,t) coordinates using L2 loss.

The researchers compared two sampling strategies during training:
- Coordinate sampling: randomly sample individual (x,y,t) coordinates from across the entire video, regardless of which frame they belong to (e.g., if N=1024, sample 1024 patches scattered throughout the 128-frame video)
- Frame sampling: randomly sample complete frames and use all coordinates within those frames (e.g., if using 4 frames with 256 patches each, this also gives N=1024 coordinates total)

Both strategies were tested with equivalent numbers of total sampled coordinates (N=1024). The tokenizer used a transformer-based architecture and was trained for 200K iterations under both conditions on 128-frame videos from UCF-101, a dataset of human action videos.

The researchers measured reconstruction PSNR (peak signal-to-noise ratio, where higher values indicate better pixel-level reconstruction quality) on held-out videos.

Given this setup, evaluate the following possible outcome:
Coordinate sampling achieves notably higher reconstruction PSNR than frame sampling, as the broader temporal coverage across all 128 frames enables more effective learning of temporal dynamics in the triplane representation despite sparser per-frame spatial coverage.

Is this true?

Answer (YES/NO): YES